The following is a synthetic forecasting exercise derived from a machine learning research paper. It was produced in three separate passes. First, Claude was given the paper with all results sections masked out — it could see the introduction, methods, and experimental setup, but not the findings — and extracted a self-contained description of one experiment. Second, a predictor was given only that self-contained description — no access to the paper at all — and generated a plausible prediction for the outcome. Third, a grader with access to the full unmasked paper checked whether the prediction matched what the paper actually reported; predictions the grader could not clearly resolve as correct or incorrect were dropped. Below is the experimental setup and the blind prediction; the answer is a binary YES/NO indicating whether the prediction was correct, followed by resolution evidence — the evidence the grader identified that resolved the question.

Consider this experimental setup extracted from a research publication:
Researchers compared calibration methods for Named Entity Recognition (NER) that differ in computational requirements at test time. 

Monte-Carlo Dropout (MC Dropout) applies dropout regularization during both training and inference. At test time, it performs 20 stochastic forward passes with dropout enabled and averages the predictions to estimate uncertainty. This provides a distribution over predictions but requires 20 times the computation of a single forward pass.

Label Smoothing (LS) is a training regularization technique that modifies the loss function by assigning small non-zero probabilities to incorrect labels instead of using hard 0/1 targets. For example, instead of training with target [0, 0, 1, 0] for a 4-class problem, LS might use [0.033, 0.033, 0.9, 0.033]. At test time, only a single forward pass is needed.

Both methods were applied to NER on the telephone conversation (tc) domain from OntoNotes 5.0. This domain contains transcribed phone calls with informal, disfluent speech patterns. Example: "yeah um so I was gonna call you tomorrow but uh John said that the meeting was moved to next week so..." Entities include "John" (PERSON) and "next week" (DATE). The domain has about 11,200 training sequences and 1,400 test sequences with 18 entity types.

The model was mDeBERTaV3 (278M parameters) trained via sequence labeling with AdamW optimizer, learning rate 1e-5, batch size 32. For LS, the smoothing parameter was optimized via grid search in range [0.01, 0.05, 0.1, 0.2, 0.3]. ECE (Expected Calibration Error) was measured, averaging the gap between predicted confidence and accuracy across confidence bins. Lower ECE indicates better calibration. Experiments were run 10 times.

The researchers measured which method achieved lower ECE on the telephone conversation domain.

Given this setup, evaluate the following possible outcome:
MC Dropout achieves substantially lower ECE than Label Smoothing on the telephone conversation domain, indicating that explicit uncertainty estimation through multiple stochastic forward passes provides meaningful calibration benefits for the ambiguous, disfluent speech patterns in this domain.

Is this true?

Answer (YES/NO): NO